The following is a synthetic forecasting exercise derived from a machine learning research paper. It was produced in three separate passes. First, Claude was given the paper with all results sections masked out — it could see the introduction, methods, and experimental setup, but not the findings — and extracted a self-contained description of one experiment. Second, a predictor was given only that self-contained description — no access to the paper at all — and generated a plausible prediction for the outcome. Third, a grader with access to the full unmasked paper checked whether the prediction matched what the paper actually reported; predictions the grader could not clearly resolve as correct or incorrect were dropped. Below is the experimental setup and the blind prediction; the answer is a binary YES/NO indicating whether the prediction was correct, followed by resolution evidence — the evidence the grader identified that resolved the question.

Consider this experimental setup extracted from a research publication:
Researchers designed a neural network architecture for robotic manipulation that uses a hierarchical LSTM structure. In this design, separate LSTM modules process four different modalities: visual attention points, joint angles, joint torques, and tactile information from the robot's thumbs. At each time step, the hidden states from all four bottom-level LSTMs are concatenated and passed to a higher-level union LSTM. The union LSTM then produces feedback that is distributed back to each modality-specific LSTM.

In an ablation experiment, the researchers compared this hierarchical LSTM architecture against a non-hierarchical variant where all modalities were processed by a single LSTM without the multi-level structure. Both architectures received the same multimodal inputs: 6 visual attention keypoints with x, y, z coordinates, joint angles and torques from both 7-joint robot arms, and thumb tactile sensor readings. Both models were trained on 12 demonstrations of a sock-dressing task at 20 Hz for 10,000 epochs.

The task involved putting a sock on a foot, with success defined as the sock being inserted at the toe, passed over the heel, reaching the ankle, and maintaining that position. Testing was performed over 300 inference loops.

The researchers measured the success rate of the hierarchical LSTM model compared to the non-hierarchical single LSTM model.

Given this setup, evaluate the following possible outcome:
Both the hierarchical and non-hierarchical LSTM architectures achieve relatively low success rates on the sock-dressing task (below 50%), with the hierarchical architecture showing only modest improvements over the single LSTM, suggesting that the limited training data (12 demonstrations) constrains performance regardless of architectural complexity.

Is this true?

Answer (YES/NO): NO